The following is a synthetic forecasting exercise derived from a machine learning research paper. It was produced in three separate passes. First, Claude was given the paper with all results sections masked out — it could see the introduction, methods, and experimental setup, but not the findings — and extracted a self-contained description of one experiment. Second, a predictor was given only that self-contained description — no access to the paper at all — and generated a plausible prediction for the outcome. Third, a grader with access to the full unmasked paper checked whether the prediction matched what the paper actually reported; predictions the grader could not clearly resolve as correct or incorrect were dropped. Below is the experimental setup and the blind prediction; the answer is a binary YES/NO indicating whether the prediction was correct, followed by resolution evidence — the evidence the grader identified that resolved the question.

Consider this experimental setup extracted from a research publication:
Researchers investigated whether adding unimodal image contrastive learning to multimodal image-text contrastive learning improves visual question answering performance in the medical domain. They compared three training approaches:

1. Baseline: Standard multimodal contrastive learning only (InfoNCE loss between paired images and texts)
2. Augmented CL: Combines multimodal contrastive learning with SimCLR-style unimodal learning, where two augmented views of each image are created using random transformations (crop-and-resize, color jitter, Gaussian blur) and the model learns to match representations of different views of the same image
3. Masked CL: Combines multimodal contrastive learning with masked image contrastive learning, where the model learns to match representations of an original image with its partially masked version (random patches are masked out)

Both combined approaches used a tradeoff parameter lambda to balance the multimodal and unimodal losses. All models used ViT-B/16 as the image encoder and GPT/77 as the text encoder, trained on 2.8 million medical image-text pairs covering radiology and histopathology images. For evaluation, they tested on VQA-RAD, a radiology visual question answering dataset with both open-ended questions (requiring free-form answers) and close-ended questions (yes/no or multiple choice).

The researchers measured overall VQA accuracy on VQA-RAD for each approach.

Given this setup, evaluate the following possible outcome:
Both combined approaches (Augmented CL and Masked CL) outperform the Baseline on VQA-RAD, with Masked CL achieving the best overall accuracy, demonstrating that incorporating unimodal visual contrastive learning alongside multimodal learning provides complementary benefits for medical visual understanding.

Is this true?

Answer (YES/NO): YES